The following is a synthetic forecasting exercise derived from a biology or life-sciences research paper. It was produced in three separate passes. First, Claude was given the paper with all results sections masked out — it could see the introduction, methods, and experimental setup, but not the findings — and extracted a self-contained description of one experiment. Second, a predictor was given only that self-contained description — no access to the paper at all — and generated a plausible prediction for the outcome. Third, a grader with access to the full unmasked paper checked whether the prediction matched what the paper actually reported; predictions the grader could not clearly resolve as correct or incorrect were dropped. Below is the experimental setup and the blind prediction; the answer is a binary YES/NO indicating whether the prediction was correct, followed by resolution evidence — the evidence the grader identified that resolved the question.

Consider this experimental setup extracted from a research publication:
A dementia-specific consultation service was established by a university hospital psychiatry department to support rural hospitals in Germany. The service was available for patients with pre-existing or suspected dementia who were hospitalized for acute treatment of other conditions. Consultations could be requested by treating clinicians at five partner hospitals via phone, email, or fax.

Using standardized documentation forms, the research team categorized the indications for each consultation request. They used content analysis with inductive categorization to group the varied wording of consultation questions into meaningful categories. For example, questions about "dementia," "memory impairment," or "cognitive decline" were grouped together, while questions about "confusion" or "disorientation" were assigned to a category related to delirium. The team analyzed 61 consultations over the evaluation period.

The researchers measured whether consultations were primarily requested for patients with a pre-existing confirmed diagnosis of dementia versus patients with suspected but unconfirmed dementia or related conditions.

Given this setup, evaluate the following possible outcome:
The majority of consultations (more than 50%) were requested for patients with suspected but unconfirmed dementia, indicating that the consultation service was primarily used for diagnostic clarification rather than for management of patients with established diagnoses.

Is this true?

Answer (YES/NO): YES